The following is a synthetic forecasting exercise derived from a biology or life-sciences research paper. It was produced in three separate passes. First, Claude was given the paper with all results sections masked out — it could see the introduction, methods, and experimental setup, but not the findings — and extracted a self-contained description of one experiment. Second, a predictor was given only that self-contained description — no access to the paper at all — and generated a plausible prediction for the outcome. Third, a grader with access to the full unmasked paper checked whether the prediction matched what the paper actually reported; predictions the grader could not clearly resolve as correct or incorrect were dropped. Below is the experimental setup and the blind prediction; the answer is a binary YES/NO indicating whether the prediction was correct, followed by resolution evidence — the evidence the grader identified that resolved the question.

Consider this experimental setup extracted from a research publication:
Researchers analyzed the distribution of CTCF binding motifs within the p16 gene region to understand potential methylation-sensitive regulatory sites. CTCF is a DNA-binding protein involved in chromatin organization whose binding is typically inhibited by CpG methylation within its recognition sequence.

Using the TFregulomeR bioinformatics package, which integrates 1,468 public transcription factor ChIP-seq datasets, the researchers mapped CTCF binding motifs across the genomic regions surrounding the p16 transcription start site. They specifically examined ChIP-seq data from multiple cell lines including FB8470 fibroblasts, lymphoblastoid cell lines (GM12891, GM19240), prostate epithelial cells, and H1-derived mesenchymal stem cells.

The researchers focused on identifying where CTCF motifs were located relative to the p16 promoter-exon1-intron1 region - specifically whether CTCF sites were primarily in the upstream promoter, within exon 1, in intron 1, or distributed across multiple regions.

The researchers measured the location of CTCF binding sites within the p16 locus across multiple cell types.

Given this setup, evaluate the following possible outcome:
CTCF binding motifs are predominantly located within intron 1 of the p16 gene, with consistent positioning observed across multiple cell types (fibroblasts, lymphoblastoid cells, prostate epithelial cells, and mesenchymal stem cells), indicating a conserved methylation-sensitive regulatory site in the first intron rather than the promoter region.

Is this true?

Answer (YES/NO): NO